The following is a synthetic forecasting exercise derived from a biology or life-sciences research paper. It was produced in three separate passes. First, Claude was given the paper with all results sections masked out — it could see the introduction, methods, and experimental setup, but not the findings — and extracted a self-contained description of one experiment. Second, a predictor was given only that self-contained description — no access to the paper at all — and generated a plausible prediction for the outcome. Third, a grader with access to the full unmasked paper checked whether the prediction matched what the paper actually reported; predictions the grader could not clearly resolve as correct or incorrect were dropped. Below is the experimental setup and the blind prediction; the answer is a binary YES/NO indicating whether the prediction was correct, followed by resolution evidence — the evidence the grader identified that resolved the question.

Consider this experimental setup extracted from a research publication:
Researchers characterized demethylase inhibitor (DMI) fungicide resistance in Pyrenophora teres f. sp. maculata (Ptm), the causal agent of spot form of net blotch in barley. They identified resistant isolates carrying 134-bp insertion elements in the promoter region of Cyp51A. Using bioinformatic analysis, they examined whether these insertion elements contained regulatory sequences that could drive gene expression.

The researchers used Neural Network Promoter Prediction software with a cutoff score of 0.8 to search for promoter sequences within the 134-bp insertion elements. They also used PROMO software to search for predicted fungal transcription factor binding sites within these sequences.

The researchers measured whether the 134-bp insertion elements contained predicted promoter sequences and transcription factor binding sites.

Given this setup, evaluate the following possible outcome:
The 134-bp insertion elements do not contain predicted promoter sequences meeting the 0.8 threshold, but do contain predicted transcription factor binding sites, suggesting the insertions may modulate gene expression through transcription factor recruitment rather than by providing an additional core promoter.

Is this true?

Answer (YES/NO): NO